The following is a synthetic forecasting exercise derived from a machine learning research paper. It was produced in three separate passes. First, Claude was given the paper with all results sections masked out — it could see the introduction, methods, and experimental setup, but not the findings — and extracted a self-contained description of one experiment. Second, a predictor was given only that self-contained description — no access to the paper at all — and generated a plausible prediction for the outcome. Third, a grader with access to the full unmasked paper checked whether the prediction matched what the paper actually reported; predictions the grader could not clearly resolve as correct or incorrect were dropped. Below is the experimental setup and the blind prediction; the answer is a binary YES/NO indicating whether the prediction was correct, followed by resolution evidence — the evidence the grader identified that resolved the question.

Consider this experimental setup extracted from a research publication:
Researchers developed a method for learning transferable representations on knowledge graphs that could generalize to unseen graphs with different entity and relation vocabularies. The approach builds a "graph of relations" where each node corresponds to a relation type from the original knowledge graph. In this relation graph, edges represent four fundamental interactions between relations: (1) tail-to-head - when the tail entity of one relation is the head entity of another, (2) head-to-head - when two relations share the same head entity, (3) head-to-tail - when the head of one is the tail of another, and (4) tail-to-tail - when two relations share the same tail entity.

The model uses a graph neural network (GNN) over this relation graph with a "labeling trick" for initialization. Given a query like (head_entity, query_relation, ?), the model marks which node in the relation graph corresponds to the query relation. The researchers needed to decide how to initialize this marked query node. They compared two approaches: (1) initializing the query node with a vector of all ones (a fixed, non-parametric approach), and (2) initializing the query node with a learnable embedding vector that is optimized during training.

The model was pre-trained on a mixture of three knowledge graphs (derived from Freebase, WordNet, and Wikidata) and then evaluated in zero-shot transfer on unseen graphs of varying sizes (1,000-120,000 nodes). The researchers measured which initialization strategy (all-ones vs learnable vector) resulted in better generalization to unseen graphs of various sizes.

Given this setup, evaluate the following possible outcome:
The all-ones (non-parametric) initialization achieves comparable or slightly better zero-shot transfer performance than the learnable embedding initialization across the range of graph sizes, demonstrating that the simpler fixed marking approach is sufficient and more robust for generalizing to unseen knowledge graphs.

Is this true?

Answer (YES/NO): YES